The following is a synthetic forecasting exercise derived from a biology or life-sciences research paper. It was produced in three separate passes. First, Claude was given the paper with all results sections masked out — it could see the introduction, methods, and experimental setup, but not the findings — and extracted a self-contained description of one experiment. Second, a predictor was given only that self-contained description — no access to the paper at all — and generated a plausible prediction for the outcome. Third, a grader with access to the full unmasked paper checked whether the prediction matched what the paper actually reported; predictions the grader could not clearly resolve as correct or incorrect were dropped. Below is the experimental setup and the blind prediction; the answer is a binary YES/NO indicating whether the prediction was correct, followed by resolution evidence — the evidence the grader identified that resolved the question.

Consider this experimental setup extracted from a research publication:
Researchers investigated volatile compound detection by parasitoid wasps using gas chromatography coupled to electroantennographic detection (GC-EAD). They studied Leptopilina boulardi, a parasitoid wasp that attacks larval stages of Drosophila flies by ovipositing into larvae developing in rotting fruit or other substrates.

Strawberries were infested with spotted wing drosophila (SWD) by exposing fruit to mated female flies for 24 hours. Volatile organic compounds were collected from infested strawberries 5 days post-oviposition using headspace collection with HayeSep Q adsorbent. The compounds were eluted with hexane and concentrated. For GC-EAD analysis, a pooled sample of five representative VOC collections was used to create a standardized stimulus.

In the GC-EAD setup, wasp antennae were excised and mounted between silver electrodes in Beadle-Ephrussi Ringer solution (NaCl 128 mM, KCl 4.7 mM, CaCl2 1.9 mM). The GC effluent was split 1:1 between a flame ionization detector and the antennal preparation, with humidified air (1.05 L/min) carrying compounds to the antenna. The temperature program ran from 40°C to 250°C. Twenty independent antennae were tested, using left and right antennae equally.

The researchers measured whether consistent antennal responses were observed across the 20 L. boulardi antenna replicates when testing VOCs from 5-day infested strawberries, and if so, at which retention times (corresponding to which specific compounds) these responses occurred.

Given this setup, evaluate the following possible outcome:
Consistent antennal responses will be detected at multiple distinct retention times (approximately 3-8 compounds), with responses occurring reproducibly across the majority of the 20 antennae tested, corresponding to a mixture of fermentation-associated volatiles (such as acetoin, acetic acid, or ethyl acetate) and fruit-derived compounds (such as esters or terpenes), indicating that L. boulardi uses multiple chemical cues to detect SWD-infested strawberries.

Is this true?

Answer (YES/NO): NO